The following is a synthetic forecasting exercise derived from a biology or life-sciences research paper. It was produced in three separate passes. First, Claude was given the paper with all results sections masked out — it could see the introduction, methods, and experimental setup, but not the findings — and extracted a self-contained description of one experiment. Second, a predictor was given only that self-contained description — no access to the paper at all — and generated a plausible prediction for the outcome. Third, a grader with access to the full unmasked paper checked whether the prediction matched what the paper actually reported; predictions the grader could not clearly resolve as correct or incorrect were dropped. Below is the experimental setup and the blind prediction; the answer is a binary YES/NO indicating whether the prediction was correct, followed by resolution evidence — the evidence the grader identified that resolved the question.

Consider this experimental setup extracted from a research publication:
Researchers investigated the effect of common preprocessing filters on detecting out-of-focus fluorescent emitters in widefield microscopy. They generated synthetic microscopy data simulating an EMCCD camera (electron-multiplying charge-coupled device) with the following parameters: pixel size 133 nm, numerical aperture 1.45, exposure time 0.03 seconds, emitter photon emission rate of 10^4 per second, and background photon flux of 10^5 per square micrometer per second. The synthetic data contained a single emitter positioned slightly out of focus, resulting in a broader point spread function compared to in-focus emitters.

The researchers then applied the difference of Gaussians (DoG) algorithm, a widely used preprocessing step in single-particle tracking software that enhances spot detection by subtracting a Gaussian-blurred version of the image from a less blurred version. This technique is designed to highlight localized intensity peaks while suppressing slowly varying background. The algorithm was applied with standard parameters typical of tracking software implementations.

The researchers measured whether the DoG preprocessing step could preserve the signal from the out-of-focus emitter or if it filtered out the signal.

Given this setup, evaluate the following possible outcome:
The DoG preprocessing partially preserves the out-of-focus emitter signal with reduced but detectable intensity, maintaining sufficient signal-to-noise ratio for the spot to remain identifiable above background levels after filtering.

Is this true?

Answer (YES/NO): NO